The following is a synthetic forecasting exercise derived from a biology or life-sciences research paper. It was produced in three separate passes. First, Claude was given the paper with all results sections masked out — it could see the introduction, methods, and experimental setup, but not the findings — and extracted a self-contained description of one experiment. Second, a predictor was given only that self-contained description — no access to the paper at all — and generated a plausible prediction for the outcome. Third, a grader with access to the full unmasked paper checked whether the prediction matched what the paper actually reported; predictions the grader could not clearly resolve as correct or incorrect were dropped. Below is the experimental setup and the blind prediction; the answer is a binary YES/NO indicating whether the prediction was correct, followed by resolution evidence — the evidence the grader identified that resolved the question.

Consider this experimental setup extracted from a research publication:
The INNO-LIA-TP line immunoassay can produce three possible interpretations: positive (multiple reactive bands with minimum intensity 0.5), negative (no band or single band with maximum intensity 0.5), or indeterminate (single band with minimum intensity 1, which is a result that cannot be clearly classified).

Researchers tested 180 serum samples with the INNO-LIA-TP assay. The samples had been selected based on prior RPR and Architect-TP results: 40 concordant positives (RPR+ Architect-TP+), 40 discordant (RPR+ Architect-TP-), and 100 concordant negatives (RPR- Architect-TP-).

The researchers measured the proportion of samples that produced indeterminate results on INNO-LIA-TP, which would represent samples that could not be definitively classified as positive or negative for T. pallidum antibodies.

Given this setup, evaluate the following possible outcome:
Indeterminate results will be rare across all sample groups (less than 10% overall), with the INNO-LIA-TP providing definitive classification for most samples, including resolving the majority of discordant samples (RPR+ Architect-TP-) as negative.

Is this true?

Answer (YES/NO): YES